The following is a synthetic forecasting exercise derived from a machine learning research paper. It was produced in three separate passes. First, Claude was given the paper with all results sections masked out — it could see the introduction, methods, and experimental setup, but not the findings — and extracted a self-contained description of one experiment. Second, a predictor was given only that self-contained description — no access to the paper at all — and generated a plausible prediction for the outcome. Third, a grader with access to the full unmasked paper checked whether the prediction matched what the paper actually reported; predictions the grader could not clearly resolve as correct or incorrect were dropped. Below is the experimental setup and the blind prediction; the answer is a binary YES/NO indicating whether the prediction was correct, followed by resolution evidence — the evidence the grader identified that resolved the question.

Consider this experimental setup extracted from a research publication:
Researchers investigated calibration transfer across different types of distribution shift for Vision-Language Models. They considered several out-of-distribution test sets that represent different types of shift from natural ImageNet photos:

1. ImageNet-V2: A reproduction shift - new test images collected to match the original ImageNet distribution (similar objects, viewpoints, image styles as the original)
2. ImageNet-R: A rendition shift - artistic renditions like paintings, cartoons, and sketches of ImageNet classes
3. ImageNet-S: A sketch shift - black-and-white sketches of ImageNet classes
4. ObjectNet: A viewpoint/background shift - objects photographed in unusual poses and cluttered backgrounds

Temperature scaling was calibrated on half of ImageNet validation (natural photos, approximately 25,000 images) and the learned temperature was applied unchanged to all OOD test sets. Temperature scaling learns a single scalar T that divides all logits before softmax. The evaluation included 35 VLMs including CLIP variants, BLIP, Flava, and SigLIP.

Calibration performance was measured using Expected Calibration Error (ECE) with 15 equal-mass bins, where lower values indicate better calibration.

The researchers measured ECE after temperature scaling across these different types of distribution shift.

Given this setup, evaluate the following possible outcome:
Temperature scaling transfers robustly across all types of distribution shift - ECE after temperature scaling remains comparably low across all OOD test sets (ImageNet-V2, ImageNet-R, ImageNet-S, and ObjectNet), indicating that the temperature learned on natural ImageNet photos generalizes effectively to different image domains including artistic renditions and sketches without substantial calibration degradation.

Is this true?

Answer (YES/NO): YES